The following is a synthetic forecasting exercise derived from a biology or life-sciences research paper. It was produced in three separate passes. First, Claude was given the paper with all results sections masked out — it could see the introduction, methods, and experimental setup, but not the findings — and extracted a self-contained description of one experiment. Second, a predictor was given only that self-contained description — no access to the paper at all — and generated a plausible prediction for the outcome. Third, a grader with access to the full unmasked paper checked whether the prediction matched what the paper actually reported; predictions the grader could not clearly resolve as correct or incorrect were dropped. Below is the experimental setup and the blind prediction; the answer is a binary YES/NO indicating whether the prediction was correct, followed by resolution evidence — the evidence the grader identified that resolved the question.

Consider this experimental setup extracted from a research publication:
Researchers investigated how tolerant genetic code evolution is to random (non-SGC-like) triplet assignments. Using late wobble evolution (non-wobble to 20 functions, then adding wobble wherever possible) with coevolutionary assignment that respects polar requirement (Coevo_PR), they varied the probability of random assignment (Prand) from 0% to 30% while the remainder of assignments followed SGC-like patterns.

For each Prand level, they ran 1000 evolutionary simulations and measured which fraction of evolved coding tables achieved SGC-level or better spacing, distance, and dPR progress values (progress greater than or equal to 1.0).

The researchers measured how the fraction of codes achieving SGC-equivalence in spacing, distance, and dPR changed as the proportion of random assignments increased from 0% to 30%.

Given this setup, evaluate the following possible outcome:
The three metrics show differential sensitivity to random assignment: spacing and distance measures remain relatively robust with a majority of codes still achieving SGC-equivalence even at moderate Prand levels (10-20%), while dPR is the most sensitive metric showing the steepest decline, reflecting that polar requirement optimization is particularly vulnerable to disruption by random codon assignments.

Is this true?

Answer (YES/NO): NO